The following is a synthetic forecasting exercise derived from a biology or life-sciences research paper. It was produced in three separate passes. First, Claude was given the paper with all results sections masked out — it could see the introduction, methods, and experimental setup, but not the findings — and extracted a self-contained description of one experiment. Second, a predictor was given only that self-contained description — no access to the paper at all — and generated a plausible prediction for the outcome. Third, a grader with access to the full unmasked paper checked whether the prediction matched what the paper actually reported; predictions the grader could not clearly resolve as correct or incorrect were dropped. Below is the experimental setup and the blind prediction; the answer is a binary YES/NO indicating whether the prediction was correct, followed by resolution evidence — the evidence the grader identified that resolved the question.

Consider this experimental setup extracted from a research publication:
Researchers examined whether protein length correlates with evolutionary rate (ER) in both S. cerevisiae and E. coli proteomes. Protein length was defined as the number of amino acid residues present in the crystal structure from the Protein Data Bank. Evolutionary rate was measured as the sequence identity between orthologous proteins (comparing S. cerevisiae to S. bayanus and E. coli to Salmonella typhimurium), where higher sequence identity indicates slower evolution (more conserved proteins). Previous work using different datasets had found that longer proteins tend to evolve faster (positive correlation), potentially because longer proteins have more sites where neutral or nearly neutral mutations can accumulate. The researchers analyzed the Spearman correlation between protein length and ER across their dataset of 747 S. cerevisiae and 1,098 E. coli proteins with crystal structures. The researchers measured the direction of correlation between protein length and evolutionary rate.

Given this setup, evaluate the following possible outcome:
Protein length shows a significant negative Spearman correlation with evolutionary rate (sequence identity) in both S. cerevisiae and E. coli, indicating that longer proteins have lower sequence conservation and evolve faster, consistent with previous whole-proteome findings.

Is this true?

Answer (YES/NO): NO